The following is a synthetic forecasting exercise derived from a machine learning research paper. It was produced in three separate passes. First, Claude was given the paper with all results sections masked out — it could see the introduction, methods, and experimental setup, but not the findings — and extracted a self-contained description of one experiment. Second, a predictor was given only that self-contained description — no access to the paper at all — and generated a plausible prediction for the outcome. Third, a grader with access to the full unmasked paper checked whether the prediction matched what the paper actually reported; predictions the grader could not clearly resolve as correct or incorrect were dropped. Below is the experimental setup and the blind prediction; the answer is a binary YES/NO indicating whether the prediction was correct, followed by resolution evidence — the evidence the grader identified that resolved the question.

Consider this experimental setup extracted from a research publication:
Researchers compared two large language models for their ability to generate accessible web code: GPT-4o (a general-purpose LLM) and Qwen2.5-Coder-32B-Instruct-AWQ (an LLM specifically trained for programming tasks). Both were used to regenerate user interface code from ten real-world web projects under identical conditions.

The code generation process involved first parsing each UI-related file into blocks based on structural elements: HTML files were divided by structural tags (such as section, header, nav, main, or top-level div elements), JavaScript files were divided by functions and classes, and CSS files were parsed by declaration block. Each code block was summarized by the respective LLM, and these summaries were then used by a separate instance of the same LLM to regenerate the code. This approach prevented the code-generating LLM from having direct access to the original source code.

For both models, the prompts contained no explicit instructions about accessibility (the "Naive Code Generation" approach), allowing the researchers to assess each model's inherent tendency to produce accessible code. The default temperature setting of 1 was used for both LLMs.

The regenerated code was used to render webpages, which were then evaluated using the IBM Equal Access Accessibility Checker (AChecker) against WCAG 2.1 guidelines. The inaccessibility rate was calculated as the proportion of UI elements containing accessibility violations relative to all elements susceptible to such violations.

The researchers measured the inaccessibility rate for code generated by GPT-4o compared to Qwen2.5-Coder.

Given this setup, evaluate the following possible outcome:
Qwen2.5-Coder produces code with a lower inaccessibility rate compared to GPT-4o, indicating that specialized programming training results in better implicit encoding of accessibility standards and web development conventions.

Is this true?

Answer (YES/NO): NO